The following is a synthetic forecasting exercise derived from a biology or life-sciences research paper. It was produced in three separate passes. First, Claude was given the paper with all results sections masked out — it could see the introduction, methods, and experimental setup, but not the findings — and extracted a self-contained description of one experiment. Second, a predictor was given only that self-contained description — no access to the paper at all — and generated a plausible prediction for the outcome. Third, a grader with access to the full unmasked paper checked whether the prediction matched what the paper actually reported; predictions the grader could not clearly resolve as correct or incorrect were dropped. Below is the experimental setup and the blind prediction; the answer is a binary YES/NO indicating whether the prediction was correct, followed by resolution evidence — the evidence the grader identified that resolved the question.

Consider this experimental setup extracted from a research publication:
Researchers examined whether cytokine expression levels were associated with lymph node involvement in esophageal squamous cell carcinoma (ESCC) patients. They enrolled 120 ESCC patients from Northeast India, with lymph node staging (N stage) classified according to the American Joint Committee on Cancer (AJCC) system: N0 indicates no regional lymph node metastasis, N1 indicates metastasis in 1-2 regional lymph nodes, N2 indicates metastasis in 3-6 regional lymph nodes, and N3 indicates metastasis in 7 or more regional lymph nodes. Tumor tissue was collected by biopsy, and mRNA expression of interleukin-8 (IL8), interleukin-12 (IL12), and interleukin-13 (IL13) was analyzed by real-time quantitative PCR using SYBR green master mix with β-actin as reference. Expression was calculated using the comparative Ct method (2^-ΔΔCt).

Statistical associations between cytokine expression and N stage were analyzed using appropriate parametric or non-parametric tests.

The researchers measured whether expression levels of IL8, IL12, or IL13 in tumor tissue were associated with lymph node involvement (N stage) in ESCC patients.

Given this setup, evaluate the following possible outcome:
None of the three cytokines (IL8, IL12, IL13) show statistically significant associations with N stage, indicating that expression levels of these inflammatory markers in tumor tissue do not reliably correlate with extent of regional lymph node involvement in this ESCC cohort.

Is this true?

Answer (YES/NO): YES